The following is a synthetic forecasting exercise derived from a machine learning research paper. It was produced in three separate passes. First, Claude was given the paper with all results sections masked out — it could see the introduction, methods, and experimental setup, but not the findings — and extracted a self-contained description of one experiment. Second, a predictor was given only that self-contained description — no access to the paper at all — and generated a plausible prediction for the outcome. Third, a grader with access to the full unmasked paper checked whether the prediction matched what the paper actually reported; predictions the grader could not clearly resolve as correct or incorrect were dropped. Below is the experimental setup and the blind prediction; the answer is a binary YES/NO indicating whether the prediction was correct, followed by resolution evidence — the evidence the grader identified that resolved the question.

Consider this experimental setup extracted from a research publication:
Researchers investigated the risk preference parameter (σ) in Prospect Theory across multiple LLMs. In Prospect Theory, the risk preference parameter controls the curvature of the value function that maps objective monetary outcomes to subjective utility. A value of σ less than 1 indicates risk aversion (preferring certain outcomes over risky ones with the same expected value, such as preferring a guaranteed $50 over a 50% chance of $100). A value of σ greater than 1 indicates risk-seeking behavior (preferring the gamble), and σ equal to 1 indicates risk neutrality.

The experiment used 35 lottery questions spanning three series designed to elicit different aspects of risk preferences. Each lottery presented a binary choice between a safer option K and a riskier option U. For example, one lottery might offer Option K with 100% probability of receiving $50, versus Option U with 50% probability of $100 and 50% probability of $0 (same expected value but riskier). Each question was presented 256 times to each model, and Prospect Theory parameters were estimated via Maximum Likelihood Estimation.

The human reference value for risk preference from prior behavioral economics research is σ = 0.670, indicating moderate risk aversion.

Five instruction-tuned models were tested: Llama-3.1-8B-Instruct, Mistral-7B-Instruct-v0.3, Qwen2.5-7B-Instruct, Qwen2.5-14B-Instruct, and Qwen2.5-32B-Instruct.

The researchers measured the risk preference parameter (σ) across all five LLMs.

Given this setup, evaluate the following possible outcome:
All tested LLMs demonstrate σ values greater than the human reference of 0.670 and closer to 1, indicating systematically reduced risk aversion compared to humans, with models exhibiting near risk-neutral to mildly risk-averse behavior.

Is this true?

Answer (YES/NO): NO